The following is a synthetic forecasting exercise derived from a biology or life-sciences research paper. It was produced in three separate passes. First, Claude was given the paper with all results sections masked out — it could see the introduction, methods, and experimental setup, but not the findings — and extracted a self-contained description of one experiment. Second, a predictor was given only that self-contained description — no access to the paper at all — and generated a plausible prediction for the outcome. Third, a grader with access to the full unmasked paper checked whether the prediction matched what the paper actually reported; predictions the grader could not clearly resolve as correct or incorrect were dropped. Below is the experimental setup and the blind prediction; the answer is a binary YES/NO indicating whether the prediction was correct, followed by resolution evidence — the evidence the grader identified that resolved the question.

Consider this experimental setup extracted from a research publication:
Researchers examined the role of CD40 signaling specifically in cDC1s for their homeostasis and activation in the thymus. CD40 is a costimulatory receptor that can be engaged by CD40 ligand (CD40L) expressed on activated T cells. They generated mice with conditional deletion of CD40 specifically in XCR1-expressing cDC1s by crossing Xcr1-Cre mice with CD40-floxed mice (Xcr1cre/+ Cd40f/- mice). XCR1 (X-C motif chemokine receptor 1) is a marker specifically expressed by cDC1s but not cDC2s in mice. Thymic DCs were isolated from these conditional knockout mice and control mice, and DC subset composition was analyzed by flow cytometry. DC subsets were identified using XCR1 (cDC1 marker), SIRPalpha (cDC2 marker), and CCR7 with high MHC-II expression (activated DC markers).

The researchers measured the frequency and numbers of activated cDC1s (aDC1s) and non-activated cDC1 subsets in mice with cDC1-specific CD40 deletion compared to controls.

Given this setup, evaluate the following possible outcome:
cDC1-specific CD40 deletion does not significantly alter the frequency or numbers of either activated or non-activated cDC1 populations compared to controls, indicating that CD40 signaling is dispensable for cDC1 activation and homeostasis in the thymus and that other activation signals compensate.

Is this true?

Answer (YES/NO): NO